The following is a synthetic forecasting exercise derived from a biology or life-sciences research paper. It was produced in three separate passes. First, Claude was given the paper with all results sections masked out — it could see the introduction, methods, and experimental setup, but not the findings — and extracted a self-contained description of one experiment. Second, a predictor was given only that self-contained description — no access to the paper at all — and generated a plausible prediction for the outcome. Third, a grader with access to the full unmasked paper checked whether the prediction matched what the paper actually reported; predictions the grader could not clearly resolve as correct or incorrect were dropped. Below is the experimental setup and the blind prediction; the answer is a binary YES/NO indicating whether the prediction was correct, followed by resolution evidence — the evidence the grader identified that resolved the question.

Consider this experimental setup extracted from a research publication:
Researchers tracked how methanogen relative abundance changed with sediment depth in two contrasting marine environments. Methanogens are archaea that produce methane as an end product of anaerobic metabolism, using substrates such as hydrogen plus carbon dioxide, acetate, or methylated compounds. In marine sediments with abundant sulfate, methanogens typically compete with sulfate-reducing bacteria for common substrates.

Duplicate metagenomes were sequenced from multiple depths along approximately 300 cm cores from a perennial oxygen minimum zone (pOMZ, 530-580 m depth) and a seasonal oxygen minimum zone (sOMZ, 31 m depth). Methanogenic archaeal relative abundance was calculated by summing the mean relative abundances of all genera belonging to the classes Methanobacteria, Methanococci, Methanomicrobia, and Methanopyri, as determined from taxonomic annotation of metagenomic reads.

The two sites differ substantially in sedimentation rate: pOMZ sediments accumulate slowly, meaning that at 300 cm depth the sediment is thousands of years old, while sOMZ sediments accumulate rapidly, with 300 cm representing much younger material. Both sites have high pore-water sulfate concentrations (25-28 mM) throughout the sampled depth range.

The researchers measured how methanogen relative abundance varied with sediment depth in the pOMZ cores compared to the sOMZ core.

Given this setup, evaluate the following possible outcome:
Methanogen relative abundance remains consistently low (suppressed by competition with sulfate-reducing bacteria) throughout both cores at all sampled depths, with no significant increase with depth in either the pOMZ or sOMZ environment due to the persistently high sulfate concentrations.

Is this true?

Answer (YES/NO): NO